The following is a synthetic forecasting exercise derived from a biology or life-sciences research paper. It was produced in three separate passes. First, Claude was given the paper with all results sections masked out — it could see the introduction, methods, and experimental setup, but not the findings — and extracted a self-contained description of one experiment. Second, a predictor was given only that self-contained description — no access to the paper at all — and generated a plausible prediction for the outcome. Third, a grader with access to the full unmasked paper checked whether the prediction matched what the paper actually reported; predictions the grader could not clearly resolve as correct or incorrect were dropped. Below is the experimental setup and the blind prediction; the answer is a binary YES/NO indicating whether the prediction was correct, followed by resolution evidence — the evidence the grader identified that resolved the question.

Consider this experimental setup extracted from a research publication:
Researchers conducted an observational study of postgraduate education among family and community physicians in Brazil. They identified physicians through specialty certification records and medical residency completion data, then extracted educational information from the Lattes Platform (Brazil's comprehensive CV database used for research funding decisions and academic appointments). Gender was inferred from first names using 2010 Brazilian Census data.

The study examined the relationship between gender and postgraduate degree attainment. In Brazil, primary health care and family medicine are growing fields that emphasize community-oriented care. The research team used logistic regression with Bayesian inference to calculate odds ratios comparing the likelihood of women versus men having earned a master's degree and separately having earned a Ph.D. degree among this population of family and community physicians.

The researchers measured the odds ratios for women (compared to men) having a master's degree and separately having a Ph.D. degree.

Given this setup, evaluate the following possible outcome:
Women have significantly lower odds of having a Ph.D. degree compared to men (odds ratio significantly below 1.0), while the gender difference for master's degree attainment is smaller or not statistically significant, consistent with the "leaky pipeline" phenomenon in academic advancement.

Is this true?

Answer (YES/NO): YES